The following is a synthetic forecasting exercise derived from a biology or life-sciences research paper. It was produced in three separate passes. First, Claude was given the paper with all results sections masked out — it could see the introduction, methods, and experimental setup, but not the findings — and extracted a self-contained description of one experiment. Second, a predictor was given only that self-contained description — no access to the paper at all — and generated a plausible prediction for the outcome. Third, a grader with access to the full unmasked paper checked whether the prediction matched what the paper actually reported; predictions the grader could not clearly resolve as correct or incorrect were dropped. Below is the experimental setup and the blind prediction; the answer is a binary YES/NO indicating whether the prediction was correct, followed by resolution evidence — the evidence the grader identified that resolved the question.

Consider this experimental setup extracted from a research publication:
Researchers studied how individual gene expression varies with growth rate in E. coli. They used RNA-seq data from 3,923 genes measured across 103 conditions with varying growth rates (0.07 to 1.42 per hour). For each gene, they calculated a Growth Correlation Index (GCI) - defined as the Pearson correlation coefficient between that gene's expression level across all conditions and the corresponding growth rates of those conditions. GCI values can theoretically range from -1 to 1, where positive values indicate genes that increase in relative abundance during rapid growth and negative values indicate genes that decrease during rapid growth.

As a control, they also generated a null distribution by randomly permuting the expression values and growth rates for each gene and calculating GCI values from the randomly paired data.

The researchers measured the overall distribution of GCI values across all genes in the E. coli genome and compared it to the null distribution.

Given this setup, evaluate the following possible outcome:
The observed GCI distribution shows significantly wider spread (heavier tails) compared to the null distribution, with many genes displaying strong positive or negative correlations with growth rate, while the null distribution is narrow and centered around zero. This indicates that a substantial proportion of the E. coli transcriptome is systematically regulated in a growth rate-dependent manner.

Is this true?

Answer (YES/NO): YES